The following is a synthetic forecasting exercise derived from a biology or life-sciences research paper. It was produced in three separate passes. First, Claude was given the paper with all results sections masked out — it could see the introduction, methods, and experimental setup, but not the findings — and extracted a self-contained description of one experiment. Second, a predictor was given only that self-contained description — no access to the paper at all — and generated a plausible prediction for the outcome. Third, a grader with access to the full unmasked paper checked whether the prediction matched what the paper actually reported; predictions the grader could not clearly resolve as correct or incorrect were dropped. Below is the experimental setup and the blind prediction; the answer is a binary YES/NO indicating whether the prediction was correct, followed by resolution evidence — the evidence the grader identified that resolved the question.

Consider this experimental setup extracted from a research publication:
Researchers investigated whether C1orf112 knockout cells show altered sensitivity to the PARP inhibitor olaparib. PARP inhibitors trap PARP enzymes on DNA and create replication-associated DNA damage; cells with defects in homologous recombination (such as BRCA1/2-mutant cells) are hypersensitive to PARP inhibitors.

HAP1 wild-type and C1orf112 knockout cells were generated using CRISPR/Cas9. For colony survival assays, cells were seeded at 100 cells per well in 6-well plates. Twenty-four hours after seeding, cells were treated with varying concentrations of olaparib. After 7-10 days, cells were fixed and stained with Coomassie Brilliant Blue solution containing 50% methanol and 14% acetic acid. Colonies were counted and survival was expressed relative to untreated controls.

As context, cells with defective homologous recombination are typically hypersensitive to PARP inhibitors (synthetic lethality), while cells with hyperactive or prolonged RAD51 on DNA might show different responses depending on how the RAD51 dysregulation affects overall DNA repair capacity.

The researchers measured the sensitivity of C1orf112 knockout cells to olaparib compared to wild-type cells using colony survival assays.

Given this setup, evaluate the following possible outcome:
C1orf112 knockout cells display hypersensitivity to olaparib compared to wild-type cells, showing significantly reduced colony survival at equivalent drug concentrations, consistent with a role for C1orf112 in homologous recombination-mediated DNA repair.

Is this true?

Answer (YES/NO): NO